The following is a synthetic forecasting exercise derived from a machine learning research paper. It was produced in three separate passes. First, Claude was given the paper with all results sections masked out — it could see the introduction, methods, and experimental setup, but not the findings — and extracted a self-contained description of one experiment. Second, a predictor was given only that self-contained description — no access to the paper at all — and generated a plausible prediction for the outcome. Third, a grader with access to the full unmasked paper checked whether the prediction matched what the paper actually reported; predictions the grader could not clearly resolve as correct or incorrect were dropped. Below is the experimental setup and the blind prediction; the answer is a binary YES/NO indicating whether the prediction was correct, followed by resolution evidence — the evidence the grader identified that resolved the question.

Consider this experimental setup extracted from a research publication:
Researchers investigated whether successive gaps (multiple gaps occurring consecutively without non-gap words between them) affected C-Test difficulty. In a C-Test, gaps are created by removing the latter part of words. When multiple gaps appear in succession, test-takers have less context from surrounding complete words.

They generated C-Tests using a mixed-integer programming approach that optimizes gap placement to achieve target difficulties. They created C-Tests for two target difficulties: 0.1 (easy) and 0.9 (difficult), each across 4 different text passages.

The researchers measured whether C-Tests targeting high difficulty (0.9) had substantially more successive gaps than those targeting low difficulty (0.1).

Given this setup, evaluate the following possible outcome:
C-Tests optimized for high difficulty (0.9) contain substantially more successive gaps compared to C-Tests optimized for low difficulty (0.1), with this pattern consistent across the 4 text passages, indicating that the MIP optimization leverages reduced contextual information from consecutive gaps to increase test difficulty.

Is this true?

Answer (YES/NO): NO